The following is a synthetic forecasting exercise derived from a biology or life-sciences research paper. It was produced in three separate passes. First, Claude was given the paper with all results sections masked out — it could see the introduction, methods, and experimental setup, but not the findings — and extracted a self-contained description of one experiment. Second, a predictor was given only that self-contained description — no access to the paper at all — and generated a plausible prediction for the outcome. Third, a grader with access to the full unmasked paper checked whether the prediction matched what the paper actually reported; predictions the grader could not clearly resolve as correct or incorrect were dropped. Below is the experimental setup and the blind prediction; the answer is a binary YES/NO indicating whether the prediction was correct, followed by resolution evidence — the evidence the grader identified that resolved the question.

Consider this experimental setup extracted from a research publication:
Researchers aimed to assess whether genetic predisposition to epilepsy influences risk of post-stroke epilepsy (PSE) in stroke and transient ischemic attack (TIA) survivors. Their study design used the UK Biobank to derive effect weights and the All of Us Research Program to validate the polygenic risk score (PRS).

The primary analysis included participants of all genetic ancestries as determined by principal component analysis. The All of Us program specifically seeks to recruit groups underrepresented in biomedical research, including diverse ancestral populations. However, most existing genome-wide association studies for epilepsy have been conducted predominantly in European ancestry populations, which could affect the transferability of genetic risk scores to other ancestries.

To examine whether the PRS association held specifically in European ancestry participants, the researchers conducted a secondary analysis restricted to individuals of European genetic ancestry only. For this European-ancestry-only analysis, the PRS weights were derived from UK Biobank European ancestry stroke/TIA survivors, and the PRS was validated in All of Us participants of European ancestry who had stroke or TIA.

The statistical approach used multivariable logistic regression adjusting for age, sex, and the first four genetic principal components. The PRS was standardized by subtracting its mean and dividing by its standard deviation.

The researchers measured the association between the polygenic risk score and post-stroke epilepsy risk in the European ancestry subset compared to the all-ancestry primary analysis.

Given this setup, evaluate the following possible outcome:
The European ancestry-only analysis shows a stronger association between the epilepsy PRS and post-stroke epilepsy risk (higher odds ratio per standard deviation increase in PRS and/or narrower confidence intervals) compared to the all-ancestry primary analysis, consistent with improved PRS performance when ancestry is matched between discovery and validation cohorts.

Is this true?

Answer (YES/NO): YES